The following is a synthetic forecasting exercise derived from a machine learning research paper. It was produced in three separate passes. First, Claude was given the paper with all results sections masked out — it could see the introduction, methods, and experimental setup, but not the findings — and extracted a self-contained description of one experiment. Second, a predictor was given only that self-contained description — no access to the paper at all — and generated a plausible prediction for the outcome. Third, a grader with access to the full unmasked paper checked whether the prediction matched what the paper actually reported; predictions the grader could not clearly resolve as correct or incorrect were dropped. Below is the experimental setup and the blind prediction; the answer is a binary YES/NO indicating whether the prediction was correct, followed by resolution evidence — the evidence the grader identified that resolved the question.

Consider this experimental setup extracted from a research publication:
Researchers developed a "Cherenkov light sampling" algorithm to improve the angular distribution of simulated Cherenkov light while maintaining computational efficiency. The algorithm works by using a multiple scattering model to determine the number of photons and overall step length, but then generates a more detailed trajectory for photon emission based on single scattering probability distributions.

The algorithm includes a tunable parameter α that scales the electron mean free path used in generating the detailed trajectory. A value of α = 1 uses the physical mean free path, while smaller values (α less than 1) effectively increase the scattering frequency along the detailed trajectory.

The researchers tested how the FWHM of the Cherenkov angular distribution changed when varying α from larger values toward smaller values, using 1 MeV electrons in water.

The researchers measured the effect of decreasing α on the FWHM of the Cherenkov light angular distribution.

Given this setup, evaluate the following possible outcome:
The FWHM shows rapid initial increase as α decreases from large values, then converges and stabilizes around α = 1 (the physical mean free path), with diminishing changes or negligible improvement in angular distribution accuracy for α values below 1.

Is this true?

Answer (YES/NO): NO